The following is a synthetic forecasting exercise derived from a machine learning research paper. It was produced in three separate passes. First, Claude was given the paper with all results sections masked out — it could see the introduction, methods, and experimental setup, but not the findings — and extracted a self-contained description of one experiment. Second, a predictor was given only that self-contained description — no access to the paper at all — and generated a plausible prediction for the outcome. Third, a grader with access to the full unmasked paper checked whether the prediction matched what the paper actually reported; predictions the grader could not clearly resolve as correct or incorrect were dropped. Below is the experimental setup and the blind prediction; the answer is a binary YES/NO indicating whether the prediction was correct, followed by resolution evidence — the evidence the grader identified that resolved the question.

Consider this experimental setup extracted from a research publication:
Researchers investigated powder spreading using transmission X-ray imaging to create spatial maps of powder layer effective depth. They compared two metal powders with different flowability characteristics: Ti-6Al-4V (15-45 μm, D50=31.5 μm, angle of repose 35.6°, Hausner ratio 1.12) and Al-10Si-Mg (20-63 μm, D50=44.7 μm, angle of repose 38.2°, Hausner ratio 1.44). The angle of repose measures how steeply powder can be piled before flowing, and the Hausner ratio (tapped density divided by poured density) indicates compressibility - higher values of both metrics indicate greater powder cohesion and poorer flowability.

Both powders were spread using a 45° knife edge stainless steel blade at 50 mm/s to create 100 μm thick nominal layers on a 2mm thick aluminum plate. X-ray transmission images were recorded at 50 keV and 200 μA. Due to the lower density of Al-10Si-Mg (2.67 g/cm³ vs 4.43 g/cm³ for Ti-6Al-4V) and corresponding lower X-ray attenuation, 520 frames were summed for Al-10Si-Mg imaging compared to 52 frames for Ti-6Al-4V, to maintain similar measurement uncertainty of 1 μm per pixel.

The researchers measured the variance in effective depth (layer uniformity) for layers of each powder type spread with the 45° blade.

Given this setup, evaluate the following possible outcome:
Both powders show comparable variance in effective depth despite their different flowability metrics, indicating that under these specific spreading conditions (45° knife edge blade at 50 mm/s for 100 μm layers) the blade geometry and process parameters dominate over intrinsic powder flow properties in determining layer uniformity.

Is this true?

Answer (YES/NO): NO